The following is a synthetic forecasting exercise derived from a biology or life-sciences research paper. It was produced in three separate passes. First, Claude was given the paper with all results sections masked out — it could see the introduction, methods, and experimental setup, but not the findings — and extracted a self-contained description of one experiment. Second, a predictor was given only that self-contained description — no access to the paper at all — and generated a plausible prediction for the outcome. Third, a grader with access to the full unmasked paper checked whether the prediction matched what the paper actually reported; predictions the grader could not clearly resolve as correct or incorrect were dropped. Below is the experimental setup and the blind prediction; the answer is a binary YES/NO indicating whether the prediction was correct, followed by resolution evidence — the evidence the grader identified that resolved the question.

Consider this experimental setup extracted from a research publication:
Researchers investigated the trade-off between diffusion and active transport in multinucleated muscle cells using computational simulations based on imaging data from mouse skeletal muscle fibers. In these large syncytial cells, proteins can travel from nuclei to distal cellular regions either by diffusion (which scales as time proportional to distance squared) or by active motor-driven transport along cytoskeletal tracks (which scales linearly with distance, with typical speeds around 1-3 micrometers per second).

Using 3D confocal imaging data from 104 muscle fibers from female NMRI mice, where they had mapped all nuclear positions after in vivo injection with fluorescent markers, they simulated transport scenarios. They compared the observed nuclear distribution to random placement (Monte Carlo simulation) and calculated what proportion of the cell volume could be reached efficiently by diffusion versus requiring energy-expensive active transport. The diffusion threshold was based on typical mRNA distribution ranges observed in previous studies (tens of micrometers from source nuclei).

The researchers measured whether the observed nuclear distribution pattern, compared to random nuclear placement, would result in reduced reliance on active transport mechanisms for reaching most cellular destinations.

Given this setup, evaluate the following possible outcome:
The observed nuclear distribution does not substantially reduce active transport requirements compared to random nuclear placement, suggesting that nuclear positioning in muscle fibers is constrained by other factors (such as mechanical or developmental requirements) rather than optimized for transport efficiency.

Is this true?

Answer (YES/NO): NO